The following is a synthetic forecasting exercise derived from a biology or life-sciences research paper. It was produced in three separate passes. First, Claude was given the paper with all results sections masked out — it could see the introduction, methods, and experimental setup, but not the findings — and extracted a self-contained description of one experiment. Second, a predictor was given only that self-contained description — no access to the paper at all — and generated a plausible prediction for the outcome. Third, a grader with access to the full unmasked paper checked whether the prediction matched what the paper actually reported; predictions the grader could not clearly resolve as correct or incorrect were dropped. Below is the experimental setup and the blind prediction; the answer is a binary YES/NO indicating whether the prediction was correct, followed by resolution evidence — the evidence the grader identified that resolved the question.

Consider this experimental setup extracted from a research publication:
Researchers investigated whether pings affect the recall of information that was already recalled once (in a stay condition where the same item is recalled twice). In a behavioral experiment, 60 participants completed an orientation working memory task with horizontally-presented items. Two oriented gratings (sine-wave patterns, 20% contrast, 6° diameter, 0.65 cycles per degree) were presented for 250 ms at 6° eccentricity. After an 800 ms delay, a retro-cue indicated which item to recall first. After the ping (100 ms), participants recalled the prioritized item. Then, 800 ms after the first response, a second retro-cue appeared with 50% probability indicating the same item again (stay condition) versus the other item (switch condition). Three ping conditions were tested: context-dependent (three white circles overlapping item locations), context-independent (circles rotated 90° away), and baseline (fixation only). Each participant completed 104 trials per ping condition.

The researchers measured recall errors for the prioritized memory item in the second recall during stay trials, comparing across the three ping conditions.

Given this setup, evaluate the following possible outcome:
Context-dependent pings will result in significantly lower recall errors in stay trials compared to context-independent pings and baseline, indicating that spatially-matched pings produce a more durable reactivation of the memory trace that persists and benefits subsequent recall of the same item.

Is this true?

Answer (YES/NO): NO